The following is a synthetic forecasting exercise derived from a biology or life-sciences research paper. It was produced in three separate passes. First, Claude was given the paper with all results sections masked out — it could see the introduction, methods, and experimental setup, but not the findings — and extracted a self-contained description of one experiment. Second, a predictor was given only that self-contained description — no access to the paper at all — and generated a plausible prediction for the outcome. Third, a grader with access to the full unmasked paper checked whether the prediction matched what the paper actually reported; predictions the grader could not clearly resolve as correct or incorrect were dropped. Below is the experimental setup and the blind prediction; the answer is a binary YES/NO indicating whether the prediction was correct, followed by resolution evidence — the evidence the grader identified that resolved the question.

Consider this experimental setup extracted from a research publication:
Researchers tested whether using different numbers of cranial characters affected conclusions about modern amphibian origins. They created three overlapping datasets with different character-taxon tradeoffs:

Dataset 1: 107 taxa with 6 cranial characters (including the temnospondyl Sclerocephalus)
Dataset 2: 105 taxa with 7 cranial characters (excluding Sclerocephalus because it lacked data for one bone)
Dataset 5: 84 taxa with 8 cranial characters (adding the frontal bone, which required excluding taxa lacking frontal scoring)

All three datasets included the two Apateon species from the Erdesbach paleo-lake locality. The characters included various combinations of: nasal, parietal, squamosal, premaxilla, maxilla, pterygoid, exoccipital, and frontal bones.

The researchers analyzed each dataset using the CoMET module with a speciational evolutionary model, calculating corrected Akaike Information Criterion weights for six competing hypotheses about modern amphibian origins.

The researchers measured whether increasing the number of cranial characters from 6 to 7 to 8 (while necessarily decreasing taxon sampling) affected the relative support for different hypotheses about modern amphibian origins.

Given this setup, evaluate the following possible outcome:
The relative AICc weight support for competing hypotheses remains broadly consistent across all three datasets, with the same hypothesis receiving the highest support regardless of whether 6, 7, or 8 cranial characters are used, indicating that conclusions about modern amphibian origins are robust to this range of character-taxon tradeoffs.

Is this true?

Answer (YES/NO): YES